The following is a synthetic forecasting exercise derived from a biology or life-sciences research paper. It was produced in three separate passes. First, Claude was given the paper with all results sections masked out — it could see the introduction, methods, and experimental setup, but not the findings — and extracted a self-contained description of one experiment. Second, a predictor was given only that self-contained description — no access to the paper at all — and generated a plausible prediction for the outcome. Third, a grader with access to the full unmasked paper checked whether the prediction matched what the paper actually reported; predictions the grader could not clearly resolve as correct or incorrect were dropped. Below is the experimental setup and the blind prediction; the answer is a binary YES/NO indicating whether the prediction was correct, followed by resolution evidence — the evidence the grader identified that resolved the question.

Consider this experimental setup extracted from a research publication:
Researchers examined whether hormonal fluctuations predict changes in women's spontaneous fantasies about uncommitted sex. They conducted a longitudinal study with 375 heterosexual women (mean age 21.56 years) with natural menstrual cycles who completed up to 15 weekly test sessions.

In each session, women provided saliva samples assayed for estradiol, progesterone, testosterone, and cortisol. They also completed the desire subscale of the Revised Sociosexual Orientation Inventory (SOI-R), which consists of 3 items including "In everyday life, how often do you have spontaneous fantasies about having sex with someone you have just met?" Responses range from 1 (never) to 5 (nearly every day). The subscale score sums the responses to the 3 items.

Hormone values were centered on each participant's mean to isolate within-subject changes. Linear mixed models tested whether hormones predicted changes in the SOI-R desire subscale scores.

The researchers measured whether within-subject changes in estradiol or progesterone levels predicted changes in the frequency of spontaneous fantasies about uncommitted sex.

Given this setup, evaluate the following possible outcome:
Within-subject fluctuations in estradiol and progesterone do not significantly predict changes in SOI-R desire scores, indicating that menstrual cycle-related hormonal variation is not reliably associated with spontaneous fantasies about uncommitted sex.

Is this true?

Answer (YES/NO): YES